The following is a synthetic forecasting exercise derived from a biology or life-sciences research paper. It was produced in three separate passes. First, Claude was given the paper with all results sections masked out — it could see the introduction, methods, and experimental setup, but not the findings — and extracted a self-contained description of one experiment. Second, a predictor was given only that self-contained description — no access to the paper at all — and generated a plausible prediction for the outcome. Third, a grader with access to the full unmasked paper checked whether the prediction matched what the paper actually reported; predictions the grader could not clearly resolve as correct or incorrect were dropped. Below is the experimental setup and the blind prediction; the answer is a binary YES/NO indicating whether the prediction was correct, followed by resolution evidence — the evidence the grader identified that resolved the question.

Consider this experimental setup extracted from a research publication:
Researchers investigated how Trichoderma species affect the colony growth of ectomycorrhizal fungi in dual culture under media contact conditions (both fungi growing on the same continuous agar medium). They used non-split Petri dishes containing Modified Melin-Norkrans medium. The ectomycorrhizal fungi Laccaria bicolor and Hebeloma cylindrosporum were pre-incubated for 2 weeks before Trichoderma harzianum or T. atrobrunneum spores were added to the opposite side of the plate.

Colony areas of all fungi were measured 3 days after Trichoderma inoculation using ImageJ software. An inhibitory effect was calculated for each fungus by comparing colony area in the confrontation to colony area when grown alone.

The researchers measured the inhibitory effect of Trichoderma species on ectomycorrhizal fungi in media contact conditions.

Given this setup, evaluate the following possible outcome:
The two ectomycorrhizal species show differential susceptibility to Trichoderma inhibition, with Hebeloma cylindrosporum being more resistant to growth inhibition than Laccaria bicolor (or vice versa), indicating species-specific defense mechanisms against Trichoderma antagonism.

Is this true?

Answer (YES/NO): YES